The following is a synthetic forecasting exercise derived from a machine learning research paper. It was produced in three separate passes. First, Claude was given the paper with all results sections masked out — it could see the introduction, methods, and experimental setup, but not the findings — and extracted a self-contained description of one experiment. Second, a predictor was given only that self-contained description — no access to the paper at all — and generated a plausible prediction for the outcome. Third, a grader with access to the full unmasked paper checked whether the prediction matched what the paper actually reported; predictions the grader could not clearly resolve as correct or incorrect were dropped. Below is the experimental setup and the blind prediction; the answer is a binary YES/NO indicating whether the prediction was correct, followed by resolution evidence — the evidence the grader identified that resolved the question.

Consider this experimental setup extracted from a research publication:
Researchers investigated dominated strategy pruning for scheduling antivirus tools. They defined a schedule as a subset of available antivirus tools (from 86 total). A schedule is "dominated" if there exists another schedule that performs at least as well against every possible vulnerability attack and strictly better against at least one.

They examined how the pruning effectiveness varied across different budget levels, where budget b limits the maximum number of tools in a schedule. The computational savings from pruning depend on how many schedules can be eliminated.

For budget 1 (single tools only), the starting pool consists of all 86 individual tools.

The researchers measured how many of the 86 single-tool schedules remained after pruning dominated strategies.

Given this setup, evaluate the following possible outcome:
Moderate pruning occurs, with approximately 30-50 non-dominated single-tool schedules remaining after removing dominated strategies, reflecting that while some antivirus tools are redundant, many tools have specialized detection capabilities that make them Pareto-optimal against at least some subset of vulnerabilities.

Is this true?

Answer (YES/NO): NO